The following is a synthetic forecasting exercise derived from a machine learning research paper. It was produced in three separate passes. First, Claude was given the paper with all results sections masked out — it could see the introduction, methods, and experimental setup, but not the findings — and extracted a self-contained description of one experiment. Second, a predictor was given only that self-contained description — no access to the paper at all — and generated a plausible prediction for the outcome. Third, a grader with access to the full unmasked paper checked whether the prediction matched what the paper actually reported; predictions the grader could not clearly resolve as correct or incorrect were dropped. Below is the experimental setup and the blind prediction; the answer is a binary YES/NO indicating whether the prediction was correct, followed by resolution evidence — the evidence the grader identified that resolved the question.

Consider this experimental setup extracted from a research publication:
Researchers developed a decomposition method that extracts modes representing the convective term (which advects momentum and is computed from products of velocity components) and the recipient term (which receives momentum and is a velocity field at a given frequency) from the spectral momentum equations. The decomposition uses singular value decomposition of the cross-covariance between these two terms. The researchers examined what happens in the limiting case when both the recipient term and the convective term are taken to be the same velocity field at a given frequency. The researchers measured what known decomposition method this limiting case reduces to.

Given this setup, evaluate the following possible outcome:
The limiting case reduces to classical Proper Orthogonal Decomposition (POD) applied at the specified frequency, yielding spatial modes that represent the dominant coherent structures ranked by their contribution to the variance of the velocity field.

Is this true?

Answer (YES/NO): YES